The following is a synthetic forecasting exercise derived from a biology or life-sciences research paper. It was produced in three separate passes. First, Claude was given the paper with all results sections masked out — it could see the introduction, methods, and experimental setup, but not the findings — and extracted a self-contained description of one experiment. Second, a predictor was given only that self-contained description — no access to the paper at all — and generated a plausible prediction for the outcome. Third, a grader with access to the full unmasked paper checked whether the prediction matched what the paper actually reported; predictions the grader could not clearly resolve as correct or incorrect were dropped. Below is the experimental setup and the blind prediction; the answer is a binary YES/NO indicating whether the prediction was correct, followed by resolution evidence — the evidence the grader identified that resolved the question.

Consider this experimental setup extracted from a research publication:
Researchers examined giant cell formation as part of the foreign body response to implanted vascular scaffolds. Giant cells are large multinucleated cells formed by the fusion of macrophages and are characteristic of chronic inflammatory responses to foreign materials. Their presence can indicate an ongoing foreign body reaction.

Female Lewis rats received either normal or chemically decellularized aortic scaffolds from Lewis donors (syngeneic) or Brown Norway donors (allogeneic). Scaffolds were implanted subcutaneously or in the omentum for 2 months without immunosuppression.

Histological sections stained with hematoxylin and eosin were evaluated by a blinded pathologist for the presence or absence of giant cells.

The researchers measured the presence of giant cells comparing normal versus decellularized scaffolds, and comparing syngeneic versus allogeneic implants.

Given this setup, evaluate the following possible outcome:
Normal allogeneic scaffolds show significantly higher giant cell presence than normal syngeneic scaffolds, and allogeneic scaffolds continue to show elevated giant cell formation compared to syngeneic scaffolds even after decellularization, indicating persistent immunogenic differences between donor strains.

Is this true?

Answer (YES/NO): NO